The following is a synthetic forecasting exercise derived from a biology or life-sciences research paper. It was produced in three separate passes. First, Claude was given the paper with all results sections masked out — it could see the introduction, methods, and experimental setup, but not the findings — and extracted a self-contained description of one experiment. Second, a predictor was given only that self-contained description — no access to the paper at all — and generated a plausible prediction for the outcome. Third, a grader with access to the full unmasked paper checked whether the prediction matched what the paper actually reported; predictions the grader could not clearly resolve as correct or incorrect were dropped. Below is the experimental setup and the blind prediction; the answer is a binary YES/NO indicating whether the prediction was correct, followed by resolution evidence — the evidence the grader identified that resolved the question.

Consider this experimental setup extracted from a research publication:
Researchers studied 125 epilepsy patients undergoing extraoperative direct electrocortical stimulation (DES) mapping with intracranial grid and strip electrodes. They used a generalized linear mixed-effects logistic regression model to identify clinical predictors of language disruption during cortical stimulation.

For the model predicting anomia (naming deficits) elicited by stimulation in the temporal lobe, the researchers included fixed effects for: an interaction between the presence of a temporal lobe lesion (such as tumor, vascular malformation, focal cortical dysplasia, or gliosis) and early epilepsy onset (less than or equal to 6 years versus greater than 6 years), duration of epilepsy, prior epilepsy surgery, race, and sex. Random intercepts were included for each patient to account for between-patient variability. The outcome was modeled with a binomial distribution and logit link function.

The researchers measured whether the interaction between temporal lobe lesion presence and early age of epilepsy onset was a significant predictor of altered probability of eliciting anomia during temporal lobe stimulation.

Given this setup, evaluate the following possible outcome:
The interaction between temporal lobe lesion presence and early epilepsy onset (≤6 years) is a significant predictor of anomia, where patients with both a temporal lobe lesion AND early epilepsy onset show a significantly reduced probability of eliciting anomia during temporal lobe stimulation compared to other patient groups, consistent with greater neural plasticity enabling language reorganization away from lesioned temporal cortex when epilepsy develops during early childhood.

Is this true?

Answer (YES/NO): NO